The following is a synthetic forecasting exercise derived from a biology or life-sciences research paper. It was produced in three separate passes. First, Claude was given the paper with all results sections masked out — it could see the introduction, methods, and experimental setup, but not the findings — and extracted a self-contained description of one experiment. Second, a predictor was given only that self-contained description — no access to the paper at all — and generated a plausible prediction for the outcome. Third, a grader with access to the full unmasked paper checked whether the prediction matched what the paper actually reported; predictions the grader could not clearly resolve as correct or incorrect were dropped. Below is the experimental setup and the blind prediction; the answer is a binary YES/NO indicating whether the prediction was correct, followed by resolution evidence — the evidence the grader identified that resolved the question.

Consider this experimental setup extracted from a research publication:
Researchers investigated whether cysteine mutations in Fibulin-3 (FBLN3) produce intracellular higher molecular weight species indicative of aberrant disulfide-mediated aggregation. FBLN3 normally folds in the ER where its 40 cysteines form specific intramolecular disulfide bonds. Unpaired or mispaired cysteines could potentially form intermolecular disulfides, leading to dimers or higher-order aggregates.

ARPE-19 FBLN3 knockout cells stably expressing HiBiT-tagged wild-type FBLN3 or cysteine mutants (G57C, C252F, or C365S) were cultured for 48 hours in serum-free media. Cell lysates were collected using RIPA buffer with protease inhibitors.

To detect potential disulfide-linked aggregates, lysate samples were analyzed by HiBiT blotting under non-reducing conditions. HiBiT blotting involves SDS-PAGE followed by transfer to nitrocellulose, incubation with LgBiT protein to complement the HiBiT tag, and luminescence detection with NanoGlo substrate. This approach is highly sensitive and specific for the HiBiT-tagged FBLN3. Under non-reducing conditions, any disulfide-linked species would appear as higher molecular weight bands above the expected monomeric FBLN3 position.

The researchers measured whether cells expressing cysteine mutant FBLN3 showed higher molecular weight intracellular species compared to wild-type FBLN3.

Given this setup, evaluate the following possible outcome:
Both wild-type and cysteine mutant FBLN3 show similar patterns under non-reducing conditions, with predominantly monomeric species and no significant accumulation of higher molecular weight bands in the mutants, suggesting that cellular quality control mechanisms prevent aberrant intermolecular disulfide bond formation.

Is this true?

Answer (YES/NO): NO